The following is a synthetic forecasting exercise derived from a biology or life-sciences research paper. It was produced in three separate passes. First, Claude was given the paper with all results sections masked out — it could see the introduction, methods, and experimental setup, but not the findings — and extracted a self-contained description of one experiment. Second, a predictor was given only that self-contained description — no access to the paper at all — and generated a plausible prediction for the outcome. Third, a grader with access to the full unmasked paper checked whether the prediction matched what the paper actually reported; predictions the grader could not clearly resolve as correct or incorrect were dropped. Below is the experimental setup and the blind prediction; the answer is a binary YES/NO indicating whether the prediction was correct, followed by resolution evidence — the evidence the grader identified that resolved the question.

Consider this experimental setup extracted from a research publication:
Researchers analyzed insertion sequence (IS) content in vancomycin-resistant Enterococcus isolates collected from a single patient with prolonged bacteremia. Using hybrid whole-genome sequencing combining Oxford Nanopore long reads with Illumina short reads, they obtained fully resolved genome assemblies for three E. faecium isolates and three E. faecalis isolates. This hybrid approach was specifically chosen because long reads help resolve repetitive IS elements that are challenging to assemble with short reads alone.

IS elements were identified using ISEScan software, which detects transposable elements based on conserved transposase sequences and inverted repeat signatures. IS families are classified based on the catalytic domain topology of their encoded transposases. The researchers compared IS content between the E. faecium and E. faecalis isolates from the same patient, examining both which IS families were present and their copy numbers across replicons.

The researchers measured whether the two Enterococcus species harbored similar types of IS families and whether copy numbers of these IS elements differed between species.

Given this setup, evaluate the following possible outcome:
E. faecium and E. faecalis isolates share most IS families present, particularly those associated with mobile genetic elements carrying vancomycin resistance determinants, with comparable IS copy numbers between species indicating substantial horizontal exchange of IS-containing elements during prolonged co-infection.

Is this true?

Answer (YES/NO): NO